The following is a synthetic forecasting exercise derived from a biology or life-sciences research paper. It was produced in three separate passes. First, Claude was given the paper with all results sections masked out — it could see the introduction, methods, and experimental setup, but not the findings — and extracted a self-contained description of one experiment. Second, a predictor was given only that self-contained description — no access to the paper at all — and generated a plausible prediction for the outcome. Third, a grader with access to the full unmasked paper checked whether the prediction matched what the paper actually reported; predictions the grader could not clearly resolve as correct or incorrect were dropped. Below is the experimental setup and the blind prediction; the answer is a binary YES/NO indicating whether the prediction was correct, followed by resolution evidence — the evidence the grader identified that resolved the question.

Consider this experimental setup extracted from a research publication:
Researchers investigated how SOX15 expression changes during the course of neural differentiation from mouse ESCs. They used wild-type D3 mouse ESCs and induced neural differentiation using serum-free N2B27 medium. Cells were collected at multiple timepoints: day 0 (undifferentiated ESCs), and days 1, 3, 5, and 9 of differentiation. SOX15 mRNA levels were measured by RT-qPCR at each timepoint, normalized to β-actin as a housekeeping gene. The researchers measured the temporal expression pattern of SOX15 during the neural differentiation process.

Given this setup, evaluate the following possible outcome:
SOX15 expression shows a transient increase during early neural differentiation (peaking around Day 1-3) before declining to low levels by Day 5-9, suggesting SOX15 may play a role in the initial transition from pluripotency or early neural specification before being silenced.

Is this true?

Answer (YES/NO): NO